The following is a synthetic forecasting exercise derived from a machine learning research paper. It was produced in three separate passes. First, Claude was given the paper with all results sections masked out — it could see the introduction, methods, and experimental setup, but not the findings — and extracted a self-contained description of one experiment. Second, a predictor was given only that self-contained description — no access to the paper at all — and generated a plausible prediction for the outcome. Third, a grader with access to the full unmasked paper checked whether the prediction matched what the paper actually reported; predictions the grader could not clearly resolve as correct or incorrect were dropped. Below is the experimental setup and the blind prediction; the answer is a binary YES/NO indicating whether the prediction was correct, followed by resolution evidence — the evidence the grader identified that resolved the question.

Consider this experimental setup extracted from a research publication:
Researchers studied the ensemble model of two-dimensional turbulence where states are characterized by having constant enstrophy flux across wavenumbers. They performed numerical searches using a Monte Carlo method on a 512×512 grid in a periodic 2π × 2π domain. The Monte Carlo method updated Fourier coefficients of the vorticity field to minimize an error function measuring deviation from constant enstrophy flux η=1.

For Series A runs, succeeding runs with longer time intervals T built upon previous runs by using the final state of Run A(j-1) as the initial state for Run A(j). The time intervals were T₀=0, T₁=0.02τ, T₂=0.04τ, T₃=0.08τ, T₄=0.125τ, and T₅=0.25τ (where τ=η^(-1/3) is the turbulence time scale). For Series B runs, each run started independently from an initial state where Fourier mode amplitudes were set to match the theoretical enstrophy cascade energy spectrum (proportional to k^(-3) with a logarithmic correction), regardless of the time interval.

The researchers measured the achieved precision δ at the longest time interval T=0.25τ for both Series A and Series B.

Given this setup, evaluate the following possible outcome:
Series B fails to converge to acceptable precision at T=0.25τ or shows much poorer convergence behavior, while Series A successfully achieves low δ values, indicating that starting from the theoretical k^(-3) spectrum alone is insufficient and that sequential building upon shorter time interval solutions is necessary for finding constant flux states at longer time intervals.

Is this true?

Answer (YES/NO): NO